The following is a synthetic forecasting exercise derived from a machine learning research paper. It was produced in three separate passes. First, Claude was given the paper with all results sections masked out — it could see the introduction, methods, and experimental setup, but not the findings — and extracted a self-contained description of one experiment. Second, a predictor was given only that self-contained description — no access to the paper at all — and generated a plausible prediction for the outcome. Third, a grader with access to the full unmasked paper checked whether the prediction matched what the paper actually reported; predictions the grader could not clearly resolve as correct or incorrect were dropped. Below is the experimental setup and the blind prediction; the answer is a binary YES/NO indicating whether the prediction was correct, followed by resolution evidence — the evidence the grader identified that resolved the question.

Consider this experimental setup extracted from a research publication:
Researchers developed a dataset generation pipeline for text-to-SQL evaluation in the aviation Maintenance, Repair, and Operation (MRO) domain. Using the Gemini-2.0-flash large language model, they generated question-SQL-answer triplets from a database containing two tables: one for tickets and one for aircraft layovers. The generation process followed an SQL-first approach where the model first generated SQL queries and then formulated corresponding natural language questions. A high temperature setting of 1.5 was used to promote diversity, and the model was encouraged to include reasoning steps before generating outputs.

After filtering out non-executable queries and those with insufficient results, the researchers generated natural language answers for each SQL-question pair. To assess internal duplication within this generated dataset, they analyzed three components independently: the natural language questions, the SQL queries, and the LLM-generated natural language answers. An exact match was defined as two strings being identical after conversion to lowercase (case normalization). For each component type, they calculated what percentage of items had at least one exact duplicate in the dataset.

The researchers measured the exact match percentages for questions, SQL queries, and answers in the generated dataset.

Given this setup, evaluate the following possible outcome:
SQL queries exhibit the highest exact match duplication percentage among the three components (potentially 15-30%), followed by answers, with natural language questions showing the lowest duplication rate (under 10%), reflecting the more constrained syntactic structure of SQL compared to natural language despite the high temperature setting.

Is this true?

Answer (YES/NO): NO